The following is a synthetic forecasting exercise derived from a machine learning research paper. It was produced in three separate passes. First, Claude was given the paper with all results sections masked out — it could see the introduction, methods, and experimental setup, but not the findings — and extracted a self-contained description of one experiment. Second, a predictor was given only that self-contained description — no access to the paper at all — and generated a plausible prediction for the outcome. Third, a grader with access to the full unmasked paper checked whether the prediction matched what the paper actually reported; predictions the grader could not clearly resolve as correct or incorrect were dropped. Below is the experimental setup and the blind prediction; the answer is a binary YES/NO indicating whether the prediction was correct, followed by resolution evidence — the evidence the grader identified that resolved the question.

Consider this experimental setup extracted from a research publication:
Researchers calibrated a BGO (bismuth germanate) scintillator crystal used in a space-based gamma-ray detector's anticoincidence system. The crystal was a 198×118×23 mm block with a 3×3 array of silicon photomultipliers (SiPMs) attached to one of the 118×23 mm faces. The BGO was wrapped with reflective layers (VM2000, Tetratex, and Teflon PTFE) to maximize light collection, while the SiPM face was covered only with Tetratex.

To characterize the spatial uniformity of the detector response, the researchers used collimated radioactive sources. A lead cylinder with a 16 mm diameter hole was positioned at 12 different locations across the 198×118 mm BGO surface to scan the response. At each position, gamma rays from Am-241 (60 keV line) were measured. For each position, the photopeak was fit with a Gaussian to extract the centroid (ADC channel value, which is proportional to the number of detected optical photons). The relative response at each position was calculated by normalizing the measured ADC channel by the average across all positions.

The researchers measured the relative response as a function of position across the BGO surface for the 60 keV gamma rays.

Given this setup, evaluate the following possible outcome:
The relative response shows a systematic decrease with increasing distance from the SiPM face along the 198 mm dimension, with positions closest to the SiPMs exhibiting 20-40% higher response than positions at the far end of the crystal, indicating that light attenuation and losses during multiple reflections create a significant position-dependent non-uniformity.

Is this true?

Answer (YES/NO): NO